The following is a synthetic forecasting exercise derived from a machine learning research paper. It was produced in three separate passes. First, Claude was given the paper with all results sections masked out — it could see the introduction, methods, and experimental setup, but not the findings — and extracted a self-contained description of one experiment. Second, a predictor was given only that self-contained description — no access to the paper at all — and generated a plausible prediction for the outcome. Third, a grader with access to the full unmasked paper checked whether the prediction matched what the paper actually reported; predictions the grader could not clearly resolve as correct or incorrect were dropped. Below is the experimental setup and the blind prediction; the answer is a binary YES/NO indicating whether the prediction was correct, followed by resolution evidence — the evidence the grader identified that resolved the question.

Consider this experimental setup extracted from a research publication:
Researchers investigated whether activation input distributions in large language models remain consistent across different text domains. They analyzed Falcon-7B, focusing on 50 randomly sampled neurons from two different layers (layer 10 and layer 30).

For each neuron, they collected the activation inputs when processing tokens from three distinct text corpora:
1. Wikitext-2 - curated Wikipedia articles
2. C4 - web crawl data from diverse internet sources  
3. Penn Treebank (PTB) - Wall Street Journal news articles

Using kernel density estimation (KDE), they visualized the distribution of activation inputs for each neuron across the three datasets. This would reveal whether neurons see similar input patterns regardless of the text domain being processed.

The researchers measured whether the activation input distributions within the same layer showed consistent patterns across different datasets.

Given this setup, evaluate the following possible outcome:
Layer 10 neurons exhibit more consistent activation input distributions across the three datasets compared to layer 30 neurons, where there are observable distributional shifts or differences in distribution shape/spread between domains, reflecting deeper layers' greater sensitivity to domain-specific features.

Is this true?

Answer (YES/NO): NO